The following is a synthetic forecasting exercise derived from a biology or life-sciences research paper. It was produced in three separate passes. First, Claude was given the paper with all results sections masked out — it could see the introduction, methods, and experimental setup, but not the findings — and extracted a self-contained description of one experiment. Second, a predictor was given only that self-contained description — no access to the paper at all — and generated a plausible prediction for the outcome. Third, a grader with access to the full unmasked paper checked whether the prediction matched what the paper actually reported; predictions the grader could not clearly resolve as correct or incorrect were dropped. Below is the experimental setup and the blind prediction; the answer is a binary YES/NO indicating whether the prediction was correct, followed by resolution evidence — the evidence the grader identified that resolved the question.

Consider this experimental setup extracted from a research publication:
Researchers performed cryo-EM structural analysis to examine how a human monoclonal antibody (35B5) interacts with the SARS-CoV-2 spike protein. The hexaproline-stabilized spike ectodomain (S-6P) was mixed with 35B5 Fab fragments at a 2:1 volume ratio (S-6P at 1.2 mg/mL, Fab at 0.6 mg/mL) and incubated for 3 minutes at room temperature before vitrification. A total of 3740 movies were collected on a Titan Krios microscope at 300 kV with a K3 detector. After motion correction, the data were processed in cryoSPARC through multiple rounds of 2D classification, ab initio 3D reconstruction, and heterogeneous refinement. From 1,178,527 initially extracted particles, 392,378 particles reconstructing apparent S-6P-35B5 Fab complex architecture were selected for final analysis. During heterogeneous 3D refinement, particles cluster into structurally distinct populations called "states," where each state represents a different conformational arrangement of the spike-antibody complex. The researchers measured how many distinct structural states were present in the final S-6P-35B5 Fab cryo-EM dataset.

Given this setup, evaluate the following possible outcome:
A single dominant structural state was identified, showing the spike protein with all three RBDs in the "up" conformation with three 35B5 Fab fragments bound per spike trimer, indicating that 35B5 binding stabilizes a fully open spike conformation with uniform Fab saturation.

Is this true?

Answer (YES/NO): NO